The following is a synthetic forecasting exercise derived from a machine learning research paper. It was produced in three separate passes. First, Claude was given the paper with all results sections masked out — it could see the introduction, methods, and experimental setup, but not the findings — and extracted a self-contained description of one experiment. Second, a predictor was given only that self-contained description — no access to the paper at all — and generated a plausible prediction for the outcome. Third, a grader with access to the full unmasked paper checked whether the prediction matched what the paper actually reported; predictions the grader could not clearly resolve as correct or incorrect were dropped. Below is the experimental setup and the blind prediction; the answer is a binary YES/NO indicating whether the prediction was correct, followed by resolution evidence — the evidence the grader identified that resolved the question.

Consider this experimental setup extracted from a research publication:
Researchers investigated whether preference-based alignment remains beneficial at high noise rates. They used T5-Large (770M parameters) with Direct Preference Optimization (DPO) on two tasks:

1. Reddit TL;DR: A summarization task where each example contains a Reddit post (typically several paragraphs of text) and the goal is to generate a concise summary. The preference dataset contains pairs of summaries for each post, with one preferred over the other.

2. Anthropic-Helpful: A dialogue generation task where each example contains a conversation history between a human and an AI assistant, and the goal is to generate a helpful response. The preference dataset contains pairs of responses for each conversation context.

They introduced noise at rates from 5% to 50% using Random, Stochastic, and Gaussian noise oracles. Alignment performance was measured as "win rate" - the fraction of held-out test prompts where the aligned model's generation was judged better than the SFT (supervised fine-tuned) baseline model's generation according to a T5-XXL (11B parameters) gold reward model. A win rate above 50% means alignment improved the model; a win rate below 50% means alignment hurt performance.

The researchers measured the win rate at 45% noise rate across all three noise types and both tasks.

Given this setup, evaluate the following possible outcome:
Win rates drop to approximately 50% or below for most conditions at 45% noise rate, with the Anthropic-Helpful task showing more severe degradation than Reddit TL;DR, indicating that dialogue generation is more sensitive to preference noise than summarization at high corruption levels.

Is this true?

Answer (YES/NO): NO